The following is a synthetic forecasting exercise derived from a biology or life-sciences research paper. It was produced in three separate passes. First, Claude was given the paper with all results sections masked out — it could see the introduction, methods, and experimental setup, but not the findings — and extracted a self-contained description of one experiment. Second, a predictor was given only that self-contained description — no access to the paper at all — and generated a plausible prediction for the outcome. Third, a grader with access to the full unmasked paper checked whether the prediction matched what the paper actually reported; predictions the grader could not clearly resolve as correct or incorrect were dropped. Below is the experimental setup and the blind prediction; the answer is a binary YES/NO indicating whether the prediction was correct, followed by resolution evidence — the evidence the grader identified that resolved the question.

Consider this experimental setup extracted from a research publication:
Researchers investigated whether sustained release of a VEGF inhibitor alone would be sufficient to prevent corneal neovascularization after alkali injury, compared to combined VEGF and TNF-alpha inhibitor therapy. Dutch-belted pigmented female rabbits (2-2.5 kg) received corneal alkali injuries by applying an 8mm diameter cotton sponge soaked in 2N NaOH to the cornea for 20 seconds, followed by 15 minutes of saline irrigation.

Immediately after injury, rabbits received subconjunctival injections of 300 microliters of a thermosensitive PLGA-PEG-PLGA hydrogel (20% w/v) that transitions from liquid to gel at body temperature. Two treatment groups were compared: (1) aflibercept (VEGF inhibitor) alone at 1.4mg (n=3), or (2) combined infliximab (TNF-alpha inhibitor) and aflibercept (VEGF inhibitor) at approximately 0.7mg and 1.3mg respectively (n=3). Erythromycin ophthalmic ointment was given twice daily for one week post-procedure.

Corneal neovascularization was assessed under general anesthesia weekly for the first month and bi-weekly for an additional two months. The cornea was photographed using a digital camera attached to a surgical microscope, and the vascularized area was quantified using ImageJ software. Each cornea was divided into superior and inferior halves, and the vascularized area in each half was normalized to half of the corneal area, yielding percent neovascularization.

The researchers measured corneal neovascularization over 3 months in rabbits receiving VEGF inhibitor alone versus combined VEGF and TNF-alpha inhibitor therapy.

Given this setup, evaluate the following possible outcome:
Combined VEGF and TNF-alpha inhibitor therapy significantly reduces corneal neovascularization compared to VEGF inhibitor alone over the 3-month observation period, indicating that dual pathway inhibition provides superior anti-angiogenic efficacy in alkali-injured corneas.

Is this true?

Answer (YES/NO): YES